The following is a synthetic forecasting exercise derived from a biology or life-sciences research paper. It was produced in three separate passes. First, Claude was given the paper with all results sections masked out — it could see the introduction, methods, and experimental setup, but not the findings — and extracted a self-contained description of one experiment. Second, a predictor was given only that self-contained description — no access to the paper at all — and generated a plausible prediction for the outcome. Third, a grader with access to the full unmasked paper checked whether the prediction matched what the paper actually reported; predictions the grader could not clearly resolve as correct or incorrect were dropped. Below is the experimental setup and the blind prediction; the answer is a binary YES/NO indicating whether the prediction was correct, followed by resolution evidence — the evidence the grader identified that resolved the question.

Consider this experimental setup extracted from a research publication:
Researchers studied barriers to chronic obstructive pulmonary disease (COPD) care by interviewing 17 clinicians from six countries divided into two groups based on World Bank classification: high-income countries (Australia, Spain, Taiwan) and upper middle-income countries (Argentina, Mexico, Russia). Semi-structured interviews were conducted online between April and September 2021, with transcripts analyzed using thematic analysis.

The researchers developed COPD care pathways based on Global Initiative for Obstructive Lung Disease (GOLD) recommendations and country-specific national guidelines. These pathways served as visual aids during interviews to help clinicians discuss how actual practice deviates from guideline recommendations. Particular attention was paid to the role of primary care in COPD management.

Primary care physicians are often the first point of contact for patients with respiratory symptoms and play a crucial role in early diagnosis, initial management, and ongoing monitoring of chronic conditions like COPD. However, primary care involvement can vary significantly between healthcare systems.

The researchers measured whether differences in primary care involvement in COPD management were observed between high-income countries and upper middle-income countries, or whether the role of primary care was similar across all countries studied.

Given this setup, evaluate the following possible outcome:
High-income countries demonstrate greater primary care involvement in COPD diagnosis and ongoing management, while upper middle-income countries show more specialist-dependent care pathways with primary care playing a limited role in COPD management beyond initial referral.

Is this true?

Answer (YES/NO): NO